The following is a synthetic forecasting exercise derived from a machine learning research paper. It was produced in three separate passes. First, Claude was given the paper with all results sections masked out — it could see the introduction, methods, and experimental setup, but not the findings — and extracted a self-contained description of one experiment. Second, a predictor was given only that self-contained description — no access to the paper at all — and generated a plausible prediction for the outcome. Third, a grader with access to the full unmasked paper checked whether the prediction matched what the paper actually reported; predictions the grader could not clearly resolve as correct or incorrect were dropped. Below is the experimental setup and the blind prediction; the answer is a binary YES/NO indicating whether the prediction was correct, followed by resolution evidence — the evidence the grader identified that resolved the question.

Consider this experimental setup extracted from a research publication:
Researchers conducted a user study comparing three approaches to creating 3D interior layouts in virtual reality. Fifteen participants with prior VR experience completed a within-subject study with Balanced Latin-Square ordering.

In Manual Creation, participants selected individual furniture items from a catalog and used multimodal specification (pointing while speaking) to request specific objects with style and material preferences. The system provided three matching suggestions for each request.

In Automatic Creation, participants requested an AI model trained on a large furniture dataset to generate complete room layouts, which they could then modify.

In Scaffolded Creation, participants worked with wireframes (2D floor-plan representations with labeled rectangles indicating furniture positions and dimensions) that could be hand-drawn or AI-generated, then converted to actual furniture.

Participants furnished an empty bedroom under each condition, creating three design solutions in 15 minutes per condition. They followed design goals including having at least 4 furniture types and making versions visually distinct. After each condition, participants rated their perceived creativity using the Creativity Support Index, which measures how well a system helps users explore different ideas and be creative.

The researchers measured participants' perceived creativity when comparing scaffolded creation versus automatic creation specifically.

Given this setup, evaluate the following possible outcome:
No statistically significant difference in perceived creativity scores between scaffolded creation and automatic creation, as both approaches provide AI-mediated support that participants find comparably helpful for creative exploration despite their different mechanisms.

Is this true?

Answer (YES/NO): YES